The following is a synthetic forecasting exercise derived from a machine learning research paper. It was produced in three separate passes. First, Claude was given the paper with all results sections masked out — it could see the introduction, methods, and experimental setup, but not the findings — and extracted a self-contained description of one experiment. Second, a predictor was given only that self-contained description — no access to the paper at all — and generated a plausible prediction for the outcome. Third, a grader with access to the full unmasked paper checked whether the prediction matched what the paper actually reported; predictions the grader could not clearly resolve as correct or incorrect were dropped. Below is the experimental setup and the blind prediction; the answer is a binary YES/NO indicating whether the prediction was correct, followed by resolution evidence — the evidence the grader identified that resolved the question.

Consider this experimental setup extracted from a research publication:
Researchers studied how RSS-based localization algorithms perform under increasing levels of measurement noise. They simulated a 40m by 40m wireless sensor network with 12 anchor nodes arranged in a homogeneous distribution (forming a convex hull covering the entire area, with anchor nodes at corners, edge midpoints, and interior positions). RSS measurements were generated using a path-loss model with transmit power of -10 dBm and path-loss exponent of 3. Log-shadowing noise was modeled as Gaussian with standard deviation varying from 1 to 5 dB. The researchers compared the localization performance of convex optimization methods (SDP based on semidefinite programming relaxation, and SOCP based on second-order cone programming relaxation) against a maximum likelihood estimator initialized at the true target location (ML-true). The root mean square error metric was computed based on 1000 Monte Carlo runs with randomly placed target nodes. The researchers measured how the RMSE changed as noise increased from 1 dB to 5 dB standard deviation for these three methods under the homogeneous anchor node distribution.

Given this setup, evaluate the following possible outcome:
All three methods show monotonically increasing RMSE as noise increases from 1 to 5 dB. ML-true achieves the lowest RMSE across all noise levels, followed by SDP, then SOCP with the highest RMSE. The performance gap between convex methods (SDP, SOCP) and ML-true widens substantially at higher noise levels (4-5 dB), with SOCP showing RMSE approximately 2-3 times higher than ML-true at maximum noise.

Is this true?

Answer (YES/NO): NO